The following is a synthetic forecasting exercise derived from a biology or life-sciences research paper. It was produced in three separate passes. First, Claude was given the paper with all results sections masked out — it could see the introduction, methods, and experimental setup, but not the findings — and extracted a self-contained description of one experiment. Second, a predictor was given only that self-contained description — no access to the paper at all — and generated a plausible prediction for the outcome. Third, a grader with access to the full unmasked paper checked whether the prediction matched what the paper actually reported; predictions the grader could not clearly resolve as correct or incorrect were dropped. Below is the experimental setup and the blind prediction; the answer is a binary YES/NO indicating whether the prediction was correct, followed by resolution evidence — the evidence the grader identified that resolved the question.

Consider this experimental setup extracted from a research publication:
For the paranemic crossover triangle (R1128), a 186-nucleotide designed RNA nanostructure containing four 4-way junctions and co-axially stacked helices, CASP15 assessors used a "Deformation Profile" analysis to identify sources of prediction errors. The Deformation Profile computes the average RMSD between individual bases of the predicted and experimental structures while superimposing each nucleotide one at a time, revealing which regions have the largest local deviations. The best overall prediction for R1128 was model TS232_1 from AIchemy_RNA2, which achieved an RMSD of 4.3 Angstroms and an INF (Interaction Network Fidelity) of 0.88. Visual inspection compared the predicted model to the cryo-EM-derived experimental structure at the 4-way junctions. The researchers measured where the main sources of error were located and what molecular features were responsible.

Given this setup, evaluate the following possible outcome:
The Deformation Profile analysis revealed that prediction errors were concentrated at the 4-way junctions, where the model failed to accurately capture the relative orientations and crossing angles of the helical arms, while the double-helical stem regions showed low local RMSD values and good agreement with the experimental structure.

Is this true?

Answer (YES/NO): NO